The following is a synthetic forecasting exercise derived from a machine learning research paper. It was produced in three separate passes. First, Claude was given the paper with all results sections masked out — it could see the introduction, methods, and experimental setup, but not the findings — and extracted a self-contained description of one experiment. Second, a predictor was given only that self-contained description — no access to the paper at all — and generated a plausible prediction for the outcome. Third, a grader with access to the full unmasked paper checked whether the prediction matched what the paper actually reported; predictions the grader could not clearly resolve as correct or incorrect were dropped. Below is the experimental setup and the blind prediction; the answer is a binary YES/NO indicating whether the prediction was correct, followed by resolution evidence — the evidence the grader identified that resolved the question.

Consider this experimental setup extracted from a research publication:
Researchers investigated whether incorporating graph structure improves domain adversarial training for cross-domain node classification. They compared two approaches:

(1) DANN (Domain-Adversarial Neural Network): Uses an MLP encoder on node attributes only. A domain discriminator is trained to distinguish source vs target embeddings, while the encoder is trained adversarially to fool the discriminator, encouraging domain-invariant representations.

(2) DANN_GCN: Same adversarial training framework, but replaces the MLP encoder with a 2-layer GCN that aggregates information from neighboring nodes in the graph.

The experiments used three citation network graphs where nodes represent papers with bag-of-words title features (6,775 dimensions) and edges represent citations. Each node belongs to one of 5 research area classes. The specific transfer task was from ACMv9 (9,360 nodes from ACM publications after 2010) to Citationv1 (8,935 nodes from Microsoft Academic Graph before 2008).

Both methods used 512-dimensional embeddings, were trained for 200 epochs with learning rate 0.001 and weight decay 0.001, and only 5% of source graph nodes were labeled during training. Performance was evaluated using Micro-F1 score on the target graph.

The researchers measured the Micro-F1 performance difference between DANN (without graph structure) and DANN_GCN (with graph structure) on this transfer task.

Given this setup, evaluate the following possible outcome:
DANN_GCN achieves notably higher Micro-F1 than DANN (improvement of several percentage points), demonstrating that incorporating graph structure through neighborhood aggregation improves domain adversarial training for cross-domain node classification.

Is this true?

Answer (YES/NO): YES